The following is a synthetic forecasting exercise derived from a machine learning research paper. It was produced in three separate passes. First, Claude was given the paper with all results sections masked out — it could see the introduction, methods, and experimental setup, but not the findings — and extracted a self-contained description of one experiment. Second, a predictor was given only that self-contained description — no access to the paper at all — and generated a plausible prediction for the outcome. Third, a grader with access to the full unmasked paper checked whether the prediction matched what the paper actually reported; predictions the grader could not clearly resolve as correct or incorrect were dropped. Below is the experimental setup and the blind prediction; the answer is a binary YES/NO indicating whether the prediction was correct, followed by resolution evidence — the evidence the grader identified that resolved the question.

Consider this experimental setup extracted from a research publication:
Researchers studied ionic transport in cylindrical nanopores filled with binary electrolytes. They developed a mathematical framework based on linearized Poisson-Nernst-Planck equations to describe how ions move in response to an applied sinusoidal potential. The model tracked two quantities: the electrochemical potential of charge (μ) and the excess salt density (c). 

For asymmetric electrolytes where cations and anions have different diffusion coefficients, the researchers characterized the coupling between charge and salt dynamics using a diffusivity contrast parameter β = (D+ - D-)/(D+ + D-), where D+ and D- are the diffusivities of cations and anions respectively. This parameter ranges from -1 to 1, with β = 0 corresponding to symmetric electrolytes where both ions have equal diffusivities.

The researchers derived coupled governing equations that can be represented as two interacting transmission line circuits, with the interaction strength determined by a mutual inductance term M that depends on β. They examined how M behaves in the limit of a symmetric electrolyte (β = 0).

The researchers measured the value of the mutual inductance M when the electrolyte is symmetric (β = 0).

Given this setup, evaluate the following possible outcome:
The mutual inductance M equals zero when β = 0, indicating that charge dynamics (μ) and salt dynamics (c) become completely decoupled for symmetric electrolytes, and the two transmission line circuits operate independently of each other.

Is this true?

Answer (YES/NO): YES